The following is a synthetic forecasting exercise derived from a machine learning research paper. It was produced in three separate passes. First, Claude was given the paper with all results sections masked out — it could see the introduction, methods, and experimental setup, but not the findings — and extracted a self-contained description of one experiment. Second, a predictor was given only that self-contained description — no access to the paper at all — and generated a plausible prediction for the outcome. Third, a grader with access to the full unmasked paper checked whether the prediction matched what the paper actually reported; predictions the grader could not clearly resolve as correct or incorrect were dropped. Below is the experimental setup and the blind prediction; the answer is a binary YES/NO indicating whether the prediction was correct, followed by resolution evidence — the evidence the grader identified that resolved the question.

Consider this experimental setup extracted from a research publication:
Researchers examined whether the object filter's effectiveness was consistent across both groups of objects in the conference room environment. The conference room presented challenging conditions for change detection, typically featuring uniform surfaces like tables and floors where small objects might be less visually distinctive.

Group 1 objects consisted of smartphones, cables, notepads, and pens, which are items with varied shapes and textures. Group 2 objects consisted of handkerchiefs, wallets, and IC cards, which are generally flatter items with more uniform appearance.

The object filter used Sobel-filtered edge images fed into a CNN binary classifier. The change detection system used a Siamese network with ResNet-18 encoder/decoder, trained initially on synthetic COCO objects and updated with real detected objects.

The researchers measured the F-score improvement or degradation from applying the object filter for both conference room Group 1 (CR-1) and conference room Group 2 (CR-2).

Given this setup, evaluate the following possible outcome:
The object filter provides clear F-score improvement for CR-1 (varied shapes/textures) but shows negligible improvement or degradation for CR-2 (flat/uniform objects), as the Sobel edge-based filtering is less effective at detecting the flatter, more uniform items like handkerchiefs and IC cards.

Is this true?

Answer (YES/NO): YES